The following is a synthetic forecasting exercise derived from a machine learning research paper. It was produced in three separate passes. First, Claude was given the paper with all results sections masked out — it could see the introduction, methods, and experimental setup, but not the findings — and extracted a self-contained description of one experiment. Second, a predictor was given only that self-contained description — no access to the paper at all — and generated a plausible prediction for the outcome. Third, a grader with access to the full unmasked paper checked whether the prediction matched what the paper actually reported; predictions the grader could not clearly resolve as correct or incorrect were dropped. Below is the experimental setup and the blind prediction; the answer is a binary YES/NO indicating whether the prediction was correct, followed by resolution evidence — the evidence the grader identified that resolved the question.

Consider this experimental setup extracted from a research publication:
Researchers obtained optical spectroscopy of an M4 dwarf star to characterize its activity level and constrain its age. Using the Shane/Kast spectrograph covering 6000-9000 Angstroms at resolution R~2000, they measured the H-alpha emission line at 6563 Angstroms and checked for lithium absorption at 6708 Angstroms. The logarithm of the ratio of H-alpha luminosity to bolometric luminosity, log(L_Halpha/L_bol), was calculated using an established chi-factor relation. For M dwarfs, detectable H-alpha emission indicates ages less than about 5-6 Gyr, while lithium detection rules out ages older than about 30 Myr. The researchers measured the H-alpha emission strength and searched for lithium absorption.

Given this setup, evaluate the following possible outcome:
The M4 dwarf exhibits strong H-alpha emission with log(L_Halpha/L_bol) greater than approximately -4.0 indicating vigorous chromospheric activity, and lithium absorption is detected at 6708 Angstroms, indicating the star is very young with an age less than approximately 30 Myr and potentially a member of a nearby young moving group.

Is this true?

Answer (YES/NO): NO